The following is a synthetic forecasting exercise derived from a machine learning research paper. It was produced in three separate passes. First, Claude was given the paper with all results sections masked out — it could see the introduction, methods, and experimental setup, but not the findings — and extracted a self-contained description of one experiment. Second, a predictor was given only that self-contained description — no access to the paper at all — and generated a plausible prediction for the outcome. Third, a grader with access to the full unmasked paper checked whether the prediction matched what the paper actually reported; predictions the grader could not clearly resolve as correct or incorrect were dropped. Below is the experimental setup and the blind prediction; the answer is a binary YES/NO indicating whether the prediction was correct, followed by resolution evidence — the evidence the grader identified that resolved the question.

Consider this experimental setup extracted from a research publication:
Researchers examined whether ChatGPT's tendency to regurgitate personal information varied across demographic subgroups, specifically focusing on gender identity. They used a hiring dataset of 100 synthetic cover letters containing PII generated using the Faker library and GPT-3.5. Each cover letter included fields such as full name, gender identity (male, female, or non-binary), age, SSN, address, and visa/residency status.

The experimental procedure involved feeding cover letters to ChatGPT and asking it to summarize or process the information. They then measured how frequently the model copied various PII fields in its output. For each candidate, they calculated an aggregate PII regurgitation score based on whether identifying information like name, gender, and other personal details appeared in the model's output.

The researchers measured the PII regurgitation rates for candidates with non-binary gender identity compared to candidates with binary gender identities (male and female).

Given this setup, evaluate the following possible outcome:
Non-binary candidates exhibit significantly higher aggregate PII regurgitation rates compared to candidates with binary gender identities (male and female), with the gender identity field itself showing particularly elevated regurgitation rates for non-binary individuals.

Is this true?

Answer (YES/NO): NO